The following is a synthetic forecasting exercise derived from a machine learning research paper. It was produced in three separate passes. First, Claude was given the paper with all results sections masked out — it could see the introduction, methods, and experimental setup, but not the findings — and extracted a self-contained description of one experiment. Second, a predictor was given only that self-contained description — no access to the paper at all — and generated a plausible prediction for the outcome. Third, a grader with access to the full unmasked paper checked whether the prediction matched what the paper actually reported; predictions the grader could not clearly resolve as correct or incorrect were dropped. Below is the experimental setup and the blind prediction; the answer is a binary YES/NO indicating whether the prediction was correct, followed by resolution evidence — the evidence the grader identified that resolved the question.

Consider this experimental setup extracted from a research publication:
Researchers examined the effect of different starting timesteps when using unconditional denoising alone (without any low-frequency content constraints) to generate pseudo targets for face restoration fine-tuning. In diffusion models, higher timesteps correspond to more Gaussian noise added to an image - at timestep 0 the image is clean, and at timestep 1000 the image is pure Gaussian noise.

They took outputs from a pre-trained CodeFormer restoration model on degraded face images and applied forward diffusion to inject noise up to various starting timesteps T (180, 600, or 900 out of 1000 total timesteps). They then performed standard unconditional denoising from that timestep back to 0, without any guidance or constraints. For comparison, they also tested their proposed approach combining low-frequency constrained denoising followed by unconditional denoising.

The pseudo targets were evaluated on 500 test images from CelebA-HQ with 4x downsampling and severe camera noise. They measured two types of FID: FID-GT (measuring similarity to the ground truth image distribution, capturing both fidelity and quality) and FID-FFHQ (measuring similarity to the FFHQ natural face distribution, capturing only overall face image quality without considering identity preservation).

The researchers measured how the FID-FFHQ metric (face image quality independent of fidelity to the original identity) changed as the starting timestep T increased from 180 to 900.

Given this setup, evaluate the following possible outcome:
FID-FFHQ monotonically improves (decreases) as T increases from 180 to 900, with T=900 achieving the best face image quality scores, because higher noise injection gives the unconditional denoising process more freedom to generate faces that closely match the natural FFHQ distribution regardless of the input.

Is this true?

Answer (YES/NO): YES